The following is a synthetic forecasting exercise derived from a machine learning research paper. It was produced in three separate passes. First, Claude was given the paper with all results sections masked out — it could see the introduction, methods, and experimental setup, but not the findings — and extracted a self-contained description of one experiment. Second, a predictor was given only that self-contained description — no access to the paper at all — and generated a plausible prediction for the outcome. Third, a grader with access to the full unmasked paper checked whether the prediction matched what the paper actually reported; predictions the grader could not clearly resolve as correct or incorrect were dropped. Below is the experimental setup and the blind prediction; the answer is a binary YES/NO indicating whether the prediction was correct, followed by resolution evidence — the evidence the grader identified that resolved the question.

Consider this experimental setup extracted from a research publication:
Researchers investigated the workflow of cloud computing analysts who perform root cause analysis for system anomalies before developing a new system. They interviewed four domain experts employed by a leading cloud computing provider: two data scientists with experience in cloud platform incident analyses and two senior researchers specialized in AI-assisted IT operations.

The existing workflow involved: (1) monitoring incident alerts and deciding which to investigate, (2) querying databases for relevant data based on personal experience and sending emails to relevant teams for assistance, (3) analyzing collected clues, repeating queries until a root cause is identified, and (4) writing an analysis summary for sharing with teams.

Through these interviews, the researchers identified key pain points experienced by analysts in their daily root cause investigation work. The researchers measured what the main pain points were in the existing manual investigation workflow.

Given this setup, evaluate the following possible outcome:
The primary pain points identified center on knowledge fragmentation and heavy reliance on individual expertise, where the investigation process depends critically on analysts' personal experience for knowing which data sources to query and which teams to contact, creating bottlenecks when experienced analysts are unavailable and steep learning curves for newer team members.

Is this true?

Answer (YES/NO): NO